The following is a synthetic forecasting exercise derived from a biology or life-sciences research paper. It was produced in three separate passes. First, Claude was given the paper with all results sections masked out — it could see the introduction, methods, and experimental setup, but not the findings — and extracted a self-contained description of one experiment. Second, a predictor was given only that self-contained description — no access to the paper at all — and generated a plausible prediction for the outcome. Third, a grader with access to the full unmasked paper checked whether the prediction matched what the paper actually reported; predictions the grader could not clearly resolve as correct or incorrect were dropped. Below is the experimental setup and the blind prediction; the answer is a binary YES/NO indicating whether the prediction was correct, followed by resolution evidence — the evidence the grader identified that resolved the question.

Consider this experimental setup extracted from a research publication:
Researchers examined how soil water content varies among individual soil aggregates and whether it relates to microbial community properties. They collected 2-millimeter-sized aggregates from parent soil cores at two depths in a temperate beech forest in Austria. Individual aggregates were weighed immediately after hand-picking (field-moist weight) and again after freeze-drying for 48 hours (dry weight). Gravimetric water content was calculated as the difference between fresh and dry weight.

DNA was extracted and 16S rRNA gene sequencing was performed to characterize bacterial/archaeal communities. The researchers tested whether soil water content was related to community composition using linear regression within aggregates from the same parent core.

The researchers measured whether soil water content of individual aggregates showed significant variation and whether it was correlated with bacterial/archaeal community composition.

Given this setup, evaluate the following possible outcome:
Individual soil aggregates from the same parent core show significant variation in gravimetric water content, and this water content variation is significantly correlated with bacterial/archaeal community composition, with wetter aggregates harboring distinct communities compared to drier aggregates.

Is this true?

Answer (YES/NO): NO